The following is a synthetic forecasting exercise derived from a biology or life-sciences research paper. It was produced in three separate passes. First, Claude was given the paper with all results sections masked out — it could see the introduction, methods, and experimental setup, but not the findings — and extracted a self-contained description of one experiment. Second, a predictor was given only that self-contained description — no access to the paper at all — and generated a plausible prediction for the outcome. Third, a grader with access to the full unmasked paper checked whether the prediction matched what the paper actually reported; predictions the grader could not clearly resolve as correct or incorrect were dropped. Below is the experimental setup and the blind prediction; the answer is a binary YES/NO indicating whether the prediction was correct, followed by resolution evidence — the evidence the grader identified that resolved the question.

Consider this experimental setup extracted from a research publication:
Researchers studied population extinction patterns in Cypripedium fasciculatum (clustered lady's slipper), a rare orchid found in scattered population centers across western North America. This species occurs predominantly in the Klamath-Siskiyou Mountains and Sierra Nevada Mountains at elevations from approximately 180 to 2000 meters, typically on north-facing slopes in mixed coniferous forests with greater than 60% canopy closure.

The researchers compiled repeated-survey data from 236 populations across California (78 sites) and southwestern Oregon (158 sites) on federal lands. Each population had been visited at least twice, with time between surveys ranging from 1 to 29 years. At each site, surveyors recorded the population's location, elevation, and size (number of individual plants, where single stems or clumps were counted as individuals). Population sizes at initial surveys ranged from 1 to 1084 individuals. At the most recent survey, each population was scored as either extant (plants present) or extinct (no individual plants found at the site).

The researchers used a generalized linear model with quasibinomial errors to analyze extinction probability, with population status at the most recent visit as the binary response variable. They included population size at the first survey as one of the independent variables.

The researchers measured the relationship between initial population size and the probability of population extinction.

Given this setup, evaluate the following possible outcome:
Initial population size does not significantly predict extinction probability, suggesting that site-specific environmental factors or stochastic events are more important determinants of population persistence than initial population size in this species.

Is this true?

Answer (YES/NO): NO